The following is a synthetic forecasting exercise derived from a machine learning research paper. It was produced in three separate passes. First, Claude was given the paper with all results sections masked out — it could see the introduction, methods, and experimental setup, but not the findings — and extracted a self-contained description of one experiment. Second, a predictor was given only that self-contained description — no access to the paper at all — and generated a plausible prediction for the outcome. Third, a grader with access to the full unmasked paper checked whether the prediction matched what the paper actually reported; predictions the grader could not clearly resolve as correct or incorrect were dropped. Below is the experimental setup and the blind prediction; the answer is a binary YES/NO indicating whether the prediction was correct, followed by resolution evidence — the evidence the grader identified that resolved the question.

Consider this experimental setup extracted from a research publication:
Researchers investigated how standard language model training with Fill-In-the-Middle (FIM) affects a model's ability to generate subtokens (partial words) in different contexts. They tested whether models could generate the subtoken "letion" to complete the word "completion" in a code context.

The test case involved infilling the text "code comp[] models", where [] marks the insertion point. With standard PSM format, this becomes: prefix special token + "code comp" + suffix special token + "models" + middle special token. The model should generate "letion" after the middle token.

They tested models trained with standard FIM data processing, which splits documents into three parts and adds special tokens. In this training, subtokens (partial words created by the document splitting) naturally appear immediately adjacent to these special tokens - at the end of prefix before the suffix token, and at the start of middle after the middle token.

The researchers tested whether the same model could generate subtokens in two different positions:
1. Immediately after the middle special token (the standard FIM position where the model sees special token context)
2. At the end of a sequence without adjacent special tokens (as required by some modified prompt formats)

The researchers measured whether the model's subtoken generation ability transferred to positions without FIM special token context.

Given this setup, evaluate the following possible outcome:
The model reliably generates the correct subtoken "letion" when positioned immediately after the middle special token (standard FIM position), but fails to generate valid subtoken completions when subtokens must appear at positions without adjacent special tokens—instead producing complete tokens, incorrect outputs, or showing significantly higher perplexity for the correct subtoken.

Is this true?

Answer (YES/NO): YES